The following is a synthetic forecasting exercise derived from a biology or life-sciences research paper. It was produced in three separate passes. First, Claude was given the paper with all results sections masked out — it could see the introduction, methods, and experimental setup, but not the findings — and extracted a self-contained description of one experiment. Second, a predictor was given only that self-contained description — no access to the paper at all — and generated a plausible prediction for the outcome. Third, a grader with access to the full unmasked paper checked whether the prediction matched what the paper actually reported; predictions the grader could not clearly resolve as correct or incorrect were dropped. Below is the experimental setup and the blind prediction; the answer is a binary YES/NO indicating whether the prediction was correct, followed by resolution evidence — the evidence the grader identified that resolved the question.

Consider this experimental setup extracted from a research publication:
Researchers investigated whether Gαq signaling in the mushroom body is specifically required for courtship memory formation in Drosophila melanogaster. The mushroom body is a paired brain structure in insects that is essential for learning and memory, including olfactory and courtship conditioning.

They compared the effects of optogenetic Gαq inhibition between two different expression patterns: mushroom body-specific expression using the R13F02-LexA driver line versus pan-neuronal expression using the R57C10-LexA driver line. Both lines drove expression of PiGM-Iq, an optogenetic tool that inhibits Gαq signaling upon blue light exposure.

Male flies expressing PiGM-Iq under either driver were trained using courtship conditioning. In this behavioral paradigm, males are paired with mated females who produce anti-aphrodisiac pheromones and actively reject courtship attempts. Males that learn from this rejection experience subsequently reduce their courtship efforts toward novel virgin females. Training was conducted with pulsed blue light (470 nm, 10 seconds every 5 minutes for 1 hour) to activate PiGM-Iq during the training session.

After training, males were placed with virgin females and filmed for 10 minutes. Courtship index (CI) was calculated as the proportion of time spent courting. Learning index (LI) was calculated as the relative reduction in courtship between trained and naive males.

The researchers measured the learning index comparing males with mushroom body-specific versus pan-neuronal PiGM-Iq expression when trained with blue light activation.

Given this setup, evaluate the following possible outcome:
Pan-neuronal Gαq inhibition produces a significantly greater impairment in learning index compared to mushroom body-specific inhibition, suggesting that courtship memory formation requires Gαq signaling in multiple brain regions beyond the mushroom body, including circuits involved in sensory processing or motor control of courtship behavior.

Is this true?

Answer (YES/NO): NO